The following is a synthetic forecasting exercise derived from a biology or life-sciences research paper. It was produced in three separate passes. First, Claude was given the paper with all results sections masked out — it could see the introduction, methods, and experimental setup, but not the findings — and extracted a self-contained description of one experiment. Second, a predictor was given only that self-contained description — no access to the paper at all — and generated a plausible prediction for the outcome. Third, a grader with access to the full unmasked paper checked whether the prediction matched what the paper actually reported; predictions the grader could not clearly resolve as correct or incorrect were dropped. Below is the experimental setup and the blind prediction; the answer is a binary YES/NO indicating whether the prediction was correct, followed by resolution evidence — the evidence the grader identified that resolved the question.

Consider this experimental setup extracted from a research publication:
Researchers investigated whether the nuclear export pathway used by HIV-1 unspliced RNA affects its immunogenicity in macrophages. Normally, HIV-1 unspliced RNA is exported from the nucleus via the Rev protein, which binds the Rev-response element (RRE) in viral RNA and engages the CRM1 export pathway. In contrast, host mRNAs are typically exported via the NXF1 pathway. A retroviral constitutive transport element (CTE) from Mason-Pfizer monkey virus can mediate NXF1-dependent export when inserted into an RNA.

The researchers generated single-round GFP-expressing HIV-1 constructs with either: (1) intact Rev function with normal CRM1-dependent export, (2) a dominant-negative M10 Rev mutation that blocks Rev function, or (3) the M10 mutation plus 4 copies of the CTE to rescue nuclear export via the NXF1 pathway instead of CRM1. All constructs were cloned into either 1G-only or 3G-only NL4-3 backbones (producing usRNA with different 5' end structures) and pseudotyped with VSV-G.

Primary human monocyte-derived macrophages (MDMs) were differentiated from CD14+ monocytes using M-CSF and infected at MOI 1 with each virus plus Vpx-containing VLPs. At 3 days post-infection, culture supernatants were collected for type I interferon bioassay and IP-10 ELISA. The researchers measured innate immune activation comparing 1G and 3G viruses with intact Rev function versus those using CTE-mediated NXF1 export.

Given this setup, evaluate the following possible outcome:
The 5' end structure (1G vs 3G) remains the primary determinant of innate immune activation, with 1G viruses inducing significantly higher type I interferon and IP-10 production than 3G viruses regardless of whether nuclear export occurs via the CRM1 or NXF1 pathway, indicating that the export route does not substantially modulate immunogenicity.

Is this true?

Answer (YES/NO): NO